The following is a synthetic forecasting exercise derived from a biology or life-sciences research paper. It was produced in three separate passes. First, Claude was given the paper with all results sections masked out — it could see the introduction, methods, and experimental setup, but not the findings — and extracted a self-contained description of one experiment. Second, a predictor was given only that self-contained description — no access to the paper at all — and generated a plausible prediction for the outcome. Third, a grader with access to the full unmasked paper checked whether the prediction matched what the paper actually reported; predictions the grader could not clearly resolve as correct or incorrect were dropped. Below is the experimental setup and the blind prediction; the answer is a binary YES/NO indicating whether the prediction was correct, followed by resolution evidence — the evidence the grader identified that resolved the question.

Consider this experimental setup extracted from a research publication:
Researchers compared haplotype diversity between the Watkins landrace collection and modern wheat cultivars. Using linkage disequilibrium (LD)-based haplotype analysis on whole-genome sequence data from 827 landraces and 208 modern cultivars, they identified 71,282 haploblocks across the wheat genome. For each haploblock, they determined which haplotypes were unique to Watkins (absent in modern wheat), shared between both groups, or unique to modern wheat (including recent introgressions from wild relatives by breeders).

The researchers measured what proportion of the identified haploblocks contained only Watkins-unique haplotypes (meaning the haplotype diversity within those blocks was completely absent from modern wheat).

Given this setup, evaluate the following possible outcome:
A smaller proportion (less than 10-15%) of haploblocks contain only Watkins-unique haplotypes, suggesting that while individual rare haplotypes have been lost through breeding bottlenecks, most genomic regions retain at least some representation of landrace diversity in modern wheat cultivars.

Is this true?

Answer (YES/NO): NO